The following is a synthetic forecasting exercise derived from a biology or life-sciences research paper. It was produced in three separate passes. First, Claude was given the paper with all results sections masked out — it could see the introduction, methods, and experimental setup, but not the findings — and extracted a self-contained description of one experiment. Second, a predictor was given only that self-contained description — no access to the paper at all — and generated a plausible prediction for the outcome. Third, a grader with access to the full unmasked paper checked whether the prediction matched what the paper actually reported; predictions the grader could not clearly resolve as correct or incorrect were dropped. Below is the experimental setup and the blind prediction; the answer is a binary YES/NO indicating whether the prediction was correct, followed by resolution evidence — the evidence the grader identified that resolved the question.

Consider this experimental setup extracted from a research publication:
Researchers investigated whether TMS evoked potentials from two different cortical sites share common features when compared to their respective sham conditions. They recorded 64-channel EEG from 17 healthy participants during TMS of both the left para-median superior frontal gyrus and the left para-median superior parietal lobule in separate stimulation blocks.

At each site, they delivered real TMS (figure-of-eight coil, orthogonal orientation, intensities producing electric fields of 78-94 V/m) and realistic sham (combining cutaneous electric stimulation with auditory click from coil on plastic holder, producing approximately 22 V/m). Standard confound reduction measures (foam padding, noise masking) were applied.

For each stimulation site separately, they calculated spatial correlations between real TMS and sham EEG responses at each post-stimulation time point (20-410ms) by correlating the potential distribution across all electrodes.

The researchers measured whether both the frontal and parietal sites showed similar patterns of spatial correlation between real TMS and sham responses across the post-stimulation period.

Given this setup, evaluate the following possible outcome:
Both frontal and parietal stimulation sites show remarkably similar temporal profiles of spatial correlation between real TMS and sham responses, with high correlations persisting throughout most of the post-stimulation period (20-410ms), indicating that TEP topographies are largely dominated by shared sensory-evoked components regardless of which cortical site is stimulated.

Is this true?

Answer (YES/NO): YES